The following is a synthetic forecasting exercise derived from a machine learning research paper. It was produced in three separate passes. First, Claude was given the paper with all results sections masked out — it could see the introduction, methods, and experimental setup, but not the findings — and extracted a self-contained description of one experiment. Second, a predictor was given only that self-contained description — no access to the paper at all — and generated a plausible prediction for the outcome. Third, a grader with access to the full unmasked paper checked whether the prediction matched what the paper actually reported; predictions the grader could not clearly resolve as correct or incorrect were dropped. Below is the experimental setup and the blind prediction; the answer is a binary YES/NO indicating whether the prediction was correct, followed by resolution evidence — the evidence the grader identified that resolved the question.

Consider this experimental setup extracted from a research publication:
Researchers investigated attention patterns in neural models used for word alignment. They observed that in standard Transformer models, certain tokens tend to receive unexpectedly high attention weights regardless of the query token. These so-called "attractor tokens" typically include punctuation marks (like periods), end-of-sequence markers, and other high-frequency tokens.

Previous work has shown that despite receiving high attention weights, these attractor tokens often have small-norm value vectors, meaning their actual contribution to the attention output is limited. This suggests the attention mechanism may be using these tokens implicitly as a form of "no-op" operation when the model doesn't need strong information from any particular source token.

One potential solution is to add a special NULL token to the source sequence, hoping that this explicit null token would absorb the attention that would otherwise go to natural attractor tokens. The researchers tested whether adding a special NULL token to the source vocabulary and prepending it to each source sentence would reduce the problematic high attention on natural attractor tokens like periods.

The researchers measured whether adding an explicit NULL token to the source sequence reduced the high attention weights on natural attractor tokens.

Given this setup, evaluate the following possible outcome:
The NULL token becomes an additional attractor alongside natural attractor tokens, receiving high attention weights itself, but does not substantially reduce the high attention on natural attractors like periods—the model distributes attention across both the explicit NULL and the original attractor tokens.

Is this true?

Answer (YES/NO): YES